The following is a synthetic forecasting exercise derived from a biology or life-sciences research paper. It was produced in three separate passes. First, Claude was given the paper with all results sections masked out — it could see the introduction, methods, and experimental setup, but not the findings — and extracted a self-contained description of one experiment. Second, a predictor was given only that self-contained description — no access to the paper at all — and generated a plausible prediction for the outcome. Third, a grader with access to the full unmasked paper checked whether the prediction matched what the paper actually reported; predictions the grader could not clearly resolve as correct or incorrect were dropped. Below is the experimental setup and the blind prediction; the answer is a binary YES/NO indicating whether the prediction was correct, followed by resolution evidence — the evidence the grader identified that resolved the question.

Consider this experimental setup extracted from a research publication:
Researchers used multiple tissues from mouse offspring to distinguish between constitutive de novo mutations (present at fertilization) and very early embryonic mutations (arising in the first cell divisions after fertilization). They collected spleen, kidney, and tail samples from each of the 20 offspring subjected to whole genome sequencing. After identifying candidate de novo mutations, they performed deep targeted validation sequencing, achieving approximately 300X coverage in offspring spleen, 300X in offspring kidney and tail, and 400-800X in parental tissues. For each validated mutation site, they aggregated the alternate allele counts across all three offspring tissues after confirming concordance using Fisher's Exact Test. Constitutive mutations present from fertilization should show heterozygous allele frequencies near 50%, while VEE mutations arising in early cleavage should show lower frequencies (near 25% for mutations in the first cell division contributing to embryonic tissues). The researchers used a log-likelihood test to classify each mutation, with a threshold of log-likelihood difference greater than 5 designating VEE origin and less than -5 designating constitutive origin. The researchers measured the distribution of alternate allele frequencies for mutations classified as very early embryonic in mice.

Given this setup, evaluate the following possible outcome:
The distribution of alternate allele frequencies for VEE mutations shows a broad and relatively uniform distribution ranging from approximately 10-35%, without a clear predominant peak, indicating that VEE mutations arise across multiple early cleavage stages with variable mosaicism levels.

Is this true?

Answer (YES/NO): NO